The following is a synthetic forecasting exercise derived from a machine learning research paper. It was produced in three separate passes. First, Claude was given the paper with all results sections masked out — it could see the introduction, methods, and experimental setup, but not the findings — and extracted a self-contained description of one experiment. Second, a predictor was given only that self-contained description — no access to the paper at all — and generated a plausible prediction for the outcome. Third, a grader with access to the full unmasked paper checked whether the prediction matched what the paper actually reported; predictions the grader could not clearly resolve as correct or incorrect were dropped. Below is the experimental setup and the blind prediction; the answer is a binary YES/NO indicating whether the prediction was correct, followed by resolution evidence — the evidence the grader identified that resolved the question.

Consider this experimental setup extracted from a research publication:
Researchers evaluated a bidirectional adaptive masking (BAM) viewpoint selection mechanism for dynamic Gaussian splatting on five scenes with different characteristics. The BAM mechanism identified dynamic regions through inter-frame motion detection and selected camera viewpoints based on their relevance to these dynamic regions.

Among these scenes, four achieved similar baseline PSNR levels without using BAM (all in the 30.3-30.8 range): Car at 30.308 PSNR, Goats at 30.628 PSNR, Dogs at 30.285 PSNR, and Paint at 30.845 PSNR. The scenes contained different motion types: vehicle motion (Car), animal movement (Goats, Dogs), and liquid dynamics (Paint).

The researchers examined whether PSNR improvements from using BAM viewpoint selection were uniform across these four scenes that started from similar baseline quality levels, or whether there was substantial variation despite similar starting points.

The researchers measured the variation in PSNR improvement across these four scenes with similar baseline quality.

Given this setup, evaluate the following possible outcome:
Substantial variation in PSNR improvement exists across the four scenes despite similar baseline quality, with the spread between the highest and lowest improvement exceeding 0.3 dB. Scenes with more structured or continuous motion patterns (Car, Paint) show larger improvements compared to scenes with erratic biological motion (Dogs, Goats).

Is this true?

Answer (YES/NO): NO